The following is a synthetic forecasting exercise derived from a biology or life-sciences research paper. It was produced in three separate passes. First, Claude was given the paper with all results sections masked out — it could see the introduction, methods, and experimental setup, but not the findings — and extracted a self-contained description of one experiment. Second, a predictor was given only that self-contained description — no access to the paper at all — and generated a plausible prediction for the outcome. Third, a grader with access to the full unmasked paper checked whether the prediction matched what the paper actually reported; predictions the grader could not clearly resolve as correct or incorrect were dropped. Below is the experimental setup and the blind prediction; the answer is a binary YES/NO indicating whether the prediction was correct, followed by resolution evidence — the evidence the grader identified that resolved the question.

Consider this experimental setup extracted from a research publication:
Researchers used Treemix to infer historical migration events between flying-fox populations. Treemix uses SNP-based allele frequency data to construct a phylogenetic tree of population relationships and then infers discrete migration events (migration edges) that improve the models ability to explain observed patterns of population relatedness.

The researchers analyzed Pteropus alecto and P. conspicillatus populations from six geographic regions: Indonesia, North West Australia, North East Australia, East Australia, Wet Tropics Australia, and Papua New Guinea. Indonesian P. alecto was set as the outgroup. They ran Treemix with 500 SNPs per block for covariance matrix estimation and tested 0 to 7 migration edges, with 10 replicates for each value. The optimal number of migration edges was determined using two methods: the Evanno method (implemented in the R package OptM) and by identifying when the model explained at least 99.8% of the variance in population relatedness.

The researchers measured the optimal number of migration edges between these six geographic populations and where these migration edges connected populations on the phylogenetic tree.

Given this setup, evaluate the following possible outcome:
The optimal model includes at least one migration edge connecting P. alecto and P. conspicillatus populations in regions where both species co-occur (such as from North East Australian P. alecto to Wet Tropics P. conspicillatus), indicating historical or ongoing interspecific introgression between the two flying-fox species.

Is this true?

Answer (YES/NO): YES